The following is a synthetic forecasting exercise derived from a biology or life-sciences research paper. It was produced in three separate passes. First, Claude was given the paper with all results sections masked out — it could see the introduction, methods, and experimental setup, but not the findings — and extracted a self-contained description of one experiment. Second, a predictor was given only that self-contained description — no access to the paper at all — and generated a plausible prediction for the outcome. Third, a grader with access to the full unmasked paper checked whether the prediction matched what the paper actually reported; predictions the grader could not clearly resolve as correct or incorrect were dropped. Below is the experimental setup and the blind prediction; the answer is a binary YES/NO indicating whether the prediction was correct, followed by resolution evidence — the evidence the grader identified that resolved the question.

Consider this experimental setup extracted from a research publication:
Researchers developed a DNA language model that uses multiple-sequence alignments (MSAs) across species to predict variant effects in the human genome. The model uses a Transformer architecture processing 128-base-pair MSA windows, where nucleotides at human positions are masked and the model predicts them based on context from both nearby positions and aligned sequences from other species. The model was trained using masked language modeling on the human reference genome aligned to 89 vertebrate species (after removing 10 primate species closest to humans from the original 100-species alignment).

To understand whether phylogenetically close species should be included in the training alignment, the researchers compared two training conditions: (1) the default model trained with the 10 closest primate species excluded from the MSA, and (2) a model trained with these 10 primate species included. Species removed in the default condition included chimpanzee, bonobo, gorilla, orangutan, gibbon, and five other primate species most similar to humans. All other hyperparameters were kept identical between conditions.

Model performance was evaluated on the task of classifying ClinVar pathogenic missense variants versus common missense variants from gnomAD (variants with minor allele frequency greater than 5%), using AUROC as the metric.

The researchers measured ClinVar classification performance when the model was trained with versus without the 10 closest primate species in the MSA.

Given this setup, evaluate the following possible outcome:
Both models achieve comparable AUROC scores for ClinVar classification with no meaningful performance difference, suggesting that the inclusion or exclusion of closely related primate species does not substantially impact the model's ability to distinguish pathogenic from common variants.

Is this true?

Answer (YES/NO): NO